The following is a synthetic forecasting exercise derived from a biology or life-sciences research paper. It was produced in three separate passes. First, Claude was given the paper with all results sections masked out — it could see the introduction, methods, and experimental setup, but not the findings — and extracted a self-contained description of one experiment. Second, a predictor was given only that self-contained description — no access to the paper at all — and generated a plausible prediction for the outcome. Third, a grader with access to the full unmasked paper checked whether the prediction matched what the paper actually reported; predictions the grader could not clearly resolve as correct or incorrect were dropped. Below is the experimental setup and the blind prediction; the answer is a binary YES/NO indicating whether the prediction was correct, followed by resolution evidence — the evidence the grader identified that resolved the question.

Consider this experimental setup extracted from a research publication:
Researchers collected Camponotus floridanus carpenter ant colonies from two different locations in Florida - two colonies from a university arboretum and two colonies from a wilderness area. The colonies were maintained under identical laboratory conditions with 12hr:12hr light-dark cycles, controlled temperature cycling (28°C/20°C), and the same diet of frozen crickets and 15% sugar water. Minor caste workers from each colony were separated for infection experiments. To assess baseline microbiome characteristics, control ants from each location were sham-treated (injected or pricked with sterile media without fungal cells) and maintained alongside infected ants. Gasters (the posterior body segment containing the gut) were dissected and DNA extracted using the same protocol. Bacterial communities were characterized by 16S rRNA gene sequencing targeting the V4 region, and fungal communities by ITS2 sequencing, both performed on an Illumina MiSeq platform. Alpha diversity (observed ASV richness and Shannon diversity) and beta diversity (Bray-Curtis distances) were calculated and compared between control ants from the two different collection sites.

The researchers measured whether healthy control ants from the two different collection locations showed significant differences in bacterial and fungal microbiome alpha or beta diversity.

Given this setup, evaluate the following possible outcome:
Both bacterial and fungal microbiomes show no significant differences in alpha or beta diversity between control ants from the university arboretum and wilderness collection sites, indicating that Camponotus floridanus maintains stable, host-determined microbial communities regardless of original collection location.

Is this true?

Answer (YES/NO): YES